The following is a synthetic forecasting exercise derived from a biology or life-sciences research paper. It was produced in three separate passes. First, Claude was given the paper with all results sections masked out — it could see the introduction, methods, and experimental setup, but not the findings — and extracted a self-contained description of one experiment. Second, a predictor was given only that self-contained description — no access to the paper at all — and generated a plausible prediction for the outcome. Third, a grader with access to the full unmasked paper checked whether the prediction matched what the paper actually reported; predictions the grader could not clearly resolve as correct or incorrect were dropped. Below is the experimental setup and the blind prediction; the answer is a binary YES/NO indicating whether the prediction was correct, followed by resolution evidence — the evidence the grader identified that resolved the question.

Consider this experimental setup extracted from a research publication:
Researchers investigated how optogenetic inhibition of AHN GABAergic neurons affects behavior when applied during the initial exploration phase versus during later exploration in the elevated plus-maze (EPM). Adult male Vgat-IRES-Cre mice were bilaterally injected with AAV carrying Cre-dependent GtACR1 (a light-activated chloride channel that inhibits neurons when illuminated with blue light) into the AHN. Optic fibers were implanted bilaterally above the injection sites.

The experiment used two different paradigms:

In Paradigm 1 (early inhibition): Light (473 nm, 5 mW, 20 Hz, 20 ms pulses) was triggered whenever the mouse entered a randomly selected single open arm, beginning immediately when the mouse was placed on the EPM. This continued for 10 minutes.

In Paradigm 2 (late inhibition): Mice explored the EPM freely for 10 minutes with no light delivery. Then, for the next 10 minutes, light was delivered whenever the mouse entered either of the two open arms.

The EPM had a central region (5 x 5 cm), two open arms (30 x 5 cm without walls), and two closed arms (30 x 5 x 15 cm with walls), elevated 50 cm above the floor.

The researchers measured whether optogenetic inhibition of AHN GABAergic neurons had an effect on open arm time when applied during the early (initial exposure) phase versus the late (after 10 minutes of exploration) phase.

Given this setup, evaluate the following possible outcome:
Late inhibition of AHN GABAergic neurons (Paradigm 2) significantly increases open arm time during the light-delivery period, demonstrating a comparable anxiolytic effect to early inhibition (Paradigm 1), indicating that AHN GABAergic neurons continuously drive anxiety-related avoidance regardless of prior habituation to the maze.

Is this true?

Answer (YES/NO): YES